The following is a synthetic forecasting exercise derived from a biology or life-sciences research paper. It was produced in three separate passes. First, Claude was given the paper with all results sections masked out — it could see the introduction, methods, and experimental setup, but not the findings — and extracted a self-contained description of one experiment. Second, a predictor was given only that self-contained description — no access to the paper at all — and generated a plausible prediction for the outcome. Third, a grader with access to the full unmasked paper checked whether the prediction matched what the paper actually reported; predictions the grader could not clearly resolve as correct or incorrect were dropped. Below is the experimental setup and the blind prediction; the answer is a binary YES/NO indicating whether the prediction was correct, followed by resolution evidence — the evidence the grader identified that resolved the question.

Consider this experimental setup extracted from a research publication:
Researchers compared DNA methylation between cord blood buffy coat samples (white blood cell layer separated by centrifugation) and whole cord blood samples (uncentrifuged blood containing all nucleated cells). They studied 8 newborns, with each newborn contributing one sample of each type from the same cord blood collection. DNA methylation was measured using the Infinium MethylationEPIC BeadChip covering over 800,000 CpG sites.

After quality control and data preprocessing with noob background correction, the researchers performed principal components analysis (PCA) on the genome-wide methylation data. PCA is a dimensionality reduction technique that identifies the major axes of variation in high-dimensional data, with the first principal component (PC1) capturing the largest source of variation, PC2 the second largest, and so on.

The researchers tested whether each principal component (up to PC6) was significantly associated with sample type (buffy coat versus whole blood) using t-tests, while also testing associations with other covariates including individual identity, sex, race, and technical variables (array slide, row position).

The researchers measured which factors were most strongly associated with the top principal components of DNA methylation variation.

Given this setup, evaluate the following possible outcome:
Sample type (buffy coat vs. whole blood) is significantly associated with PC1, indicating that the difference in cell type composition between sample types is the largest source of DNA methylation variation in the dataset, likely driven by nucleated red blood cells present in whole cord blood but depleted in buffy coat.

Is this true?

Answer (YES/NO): NO